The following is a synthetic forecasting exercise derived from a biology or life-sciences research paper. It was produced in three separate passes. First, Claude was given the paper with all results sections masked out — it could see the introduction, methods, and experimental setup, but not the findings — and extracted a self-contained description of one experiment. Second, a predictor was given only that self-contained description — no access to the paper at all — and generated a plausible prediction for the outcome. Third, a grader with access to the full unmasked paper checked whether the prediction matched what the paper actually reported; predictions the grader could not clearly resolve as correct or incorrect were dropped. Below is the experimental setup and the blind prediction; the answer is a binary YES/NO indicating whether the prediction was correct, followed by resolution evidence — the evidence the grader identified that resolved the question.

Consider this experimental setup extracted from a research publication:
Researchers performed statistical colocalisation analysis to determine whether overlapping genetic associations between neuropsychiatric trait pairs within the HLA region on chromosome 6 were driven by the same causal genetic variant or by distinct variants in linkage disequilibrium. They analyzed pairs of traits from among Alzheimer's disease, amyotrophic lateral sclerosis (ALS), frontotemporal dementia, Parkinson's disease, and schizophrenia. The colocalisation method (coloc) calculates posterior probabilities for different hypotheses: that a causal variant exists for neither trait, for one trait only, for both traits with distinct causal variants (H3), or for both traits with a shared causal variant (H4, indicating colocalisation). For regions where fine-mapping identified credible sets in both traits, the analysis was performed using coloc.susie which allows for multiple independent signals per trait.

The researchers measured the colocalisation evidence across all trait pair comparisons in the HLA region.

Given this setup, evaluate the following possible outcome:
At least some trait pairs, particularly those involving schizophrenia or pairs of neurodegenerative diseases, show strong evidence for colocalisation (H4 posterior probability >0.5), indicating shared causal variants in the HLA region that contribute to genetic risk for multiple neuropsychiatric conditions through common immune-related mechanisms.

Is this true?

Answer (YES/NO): NO